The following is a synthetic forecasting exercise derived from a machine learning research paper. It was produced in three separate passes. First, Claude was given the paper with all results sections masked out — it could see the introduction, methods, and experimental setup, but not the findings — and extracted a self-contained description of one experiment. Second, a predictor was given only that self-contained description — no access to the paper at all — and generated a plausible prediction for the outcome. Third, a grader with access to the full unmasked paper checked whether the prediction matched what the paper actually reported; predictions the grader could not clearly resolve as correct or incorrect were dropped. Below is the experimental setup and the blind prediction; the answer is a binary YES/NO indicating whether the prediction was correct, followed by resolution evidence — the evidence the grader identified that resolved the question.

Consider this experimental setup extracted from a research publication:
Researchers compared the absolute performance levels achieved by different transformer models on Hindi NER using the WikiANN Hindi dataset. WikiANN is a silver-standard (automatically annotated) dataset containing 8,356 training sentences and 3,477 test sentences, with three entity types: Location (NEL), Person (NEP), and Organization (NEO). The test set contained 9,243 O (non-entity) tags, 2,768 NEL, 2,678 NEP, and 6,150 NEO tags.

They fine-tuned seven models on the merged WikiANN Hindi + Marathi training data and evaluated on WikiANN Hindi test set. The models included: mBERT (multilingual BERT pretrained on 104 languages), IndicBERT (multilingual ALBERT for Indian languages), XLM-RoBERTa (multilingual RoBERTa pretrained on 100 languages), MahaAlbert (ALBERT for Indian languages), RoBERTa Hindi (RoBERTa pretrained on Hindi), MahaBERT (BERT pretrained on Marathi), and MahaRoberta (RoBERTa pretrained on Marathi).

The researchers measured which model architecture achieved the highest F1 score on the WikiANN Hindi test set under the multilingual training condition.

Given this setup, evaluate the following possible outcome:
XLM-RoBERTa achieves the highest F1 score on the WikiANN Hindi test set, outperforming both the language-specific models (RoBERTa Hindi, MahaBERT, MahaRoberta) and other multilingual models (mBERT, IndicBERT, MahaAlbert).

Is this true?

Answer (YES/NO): YES